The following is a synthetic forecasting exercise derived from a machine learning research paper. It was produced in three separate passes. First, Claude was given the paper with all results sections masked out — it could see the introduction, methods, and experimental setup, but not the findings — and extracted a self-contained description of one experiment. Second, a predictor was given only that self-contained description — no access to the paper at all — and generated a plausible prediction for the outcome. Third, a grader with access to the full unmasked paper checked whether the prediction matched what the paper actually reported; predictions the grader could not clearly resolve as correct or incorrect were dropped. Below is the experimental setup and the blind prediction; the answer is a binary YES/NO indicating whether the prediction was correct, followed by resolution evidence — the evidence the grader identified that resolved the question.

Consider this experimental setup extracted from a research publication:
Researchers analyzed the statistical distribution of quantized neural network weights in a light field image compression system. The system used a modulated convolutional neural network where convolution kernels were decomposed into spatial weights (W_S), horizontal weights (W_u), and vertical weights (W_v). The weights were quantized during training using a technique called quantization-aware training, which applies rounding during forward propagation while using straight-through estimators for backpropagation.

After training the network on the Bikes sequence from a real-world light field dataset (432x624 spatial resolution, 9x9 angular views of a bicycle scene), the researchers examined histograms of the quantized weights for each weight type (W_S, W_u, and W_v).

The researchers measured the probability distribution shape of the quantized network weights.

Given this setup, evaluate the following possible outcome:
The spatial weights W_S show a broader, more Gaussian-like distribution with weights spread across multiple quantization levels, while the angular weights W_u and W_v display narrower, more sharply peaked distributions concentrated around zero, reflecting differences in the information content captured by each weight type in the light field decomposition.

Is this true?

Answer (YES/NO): NO